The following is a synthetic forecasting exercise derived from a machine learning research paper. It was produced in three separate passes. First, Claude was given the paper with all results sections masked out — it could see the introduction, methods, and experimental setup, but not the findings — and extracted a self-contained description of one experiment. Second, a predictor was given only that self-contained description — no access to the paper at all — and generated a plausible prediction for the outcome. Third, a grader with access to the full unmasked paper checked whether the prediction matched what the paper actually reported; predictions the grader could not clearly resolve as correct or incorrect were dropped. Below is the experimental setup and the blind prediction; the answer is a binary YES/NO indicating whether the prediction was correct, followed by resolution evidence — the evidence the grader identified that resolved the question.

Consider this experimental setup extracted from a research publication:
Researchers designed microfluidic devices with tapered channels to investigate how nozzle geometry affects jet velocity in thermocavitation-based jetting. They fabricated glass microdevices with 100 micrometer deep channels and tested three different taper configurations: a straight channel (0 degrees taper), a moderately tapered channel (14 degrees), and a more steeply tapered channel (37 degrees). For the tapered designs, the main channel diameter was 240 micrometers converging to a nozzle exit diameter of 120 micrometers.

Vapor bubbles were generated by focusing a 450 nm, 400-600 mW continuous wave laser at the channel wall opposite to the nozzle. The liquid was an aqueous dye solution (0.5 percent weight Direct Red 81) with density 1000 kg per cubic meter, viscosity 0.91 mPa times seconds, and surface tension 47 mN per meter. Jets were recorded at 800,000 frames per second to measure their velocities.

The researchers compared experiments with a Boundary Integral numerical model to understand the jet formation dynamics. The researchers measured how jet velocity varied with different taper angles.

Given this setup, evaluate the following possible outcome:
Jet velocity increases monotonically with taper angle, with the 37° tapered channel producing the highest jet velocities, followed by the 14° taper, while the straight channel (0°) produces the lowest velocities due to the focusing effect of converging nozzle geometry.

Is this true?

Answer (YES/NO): NO